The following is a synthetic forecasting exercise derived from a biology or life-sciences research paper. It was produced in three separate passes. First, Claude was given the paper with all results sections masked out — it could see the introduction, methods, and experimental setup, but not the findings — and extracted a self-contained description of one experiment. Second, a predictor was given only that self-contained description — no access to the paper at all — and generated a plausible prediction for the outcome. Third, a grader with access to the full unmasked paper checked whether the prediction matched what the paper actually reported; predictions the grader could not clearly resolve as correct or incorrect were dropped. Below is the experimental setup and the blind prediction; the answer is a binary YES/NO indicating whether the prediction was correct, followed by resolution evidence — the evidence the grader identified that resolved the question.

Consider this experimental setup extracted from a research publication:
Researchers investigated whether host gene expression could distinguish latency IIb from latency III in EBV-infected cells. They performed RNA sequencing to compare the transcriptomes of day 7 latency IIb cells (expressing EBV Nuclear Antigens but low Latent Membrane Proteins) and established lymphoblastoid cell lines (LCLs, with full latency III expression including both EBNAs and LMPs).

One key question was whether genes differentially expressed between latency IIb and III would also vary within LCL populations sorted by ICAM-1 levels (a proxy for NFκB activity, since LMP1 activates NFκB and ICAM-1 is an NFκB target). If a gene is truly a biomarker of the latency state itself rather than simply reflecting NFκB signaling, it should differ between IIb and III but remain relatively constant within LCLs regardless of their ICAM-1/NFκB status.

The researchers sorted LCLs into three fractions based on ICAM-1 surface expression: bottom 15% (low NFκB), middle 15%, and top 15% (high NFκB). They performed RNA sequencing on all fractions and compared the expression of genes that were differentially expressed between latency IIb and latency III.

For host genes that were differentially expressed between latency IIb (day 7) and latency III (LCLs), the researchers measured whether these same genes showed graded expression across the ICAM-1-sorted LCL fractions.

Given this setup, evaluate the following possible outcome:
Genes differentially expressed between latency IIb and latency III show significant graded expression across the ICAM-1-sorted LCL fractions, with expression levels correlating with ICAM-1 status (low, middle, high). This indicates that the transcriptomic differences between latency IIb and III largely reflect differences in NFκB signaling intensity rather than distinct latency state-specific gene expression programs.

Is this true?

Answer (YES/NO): NO